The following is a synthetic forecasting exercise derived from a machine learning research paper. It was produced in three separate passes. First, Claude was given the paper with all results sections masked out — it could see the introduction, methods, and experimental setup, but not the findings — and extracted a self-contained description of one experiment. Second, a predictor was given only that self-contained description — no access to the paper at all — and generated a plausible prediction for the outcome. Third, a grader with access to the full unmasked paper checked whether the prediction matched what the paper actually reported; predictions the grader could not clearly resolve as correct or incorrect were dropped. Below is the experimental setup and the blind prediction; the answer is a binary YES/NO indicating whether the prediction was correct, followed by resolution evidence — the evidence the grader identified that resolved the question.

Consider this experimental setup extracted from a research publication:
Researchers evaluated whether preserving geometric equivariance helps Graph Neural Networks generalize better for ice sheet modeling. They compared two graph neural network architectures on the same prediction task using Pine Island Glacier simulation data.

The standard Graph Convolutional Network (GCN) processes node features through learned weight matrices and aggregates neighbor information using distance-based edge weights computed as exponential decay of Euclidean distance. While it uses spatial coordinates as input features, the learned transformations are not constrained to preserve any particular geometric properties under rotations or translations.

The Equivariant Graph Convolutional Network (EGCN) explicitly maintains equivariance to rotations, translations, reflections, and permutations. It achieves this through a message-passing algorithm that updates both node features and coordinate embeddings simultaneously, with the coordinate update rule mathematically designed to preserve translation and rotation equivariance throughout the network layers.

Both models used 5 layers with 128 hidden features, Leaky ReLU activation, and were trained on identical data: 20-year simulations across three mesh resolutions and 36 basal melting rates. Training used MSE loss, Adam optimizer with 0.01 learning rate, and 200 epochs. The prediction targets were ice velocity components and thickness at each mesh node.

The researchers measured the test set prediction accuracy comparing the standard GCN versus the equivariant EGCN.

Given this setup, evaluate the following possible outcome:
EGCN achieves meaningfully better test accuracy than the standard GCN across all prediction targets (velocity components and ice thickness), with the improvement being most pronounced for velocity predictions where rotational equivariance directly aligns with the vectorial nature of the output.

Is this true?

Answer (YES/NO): NO